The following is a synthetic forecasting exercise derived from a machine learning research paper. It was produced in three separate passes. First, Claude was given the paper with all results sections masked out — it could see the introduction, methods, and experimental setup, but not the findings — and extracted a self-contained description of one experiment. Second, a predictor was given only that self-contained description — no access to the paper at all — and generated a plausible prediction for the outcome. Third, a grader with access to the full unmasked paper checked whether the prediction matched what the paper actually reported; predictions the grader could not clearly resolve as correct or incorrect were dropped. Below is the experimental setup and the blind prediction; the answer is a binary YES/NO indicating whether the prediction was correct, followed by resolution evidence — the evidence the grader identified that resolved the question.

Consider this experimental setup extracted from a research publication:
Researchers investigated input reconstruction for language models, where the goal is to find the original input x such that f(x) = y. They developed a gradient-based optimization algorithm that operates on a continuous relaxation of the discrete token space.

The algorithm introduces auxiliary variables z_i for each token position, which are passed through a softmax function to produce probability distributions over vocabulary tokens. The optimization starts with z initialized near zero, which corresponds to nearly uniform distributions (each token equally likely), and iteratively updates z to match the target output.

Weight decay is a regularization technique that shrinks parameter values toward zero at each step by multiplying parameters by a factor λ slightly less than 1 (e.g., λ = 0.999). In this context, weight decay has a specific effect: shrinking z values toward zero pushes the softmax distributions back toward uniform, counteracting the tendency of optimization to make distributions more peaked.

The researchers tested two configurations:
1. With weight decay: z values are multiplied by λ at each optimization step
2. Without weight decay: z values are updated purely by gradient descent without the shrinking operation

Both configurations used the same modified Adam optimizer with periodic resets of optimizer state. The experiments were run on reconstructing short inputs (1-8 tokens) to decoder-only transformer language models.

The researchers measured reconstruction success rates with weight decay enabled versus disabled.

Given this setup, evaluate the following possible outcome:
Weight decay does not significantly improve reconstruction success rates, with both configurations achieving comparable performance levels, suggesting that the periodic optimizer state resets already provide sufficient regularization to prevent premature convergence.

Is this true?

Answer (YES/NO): NO